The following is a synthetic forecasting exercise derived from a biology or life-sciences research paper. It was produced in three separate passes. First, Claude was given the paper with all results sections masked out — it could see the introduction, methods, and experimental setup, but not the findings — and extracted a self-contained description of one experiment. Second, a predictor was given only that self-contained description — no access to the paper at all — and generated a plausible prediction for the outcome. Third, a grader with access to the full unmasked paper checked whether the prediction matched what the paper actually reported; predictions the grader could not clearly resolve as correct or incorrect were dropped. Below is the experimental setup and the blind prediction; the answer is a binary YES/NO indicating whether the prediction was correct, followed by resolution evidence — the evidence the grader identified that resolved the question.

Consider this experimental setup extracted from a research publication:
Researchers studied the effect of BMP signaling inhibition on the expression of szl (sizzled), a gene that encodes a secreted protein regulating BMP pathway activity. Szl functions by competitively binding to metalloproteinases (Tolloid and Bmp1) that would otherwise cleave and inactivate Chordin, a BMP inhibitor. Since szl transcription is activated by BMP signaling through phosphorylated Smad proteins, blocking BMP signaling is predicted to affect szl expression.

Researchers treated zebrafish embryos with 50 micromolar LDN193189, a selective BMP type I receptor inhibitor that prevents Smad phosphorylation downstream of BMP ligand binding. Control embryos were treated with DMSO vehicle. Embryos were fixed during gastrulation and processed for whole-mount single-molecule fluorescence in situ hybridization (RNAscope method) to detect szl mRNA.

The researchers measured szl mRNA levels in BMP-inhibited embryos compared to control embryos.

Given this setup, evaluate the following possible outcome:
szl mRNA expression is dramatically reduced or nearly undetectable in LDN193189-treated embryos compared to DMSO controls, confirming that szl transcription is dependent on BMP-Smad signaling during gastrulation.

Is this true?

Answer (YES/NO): YES